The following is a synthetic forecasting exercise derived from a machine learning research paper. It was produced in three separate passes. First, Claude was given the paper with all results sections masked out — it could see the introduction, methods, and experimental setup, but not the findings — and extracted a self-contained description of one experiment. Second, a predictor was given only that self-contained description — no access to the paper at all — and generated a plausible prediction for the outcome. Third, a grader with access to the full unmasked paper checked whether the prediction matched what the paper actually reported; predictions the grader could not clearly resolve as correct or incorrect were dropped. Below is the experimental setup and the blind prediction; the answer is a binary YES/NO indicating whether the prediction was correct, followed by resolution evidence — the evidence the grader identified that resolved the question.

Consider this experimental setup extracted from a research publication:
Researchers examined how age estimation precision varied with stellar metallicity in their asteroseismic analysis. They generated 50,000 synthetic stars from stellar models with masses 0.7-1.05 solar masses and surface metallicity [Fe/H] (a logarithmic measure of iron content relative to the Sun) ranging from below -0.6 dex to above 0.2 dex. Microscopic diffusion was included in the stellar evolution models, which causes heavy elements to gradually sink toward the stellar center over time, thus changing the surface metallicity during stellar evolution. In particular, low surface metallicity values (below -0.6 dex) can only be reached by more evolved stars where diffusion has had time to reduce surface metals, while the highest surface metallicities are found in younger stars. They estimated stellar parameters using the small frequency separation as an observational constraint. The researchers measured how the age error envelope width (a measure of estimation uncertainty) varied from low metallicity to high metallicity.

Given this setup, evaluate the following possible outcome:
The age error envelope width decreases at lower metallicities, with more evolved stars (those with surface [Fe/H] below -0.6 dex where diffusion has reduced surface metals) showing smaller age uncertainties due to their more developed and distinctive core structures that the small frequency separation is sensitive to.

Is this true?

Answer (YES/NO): NO